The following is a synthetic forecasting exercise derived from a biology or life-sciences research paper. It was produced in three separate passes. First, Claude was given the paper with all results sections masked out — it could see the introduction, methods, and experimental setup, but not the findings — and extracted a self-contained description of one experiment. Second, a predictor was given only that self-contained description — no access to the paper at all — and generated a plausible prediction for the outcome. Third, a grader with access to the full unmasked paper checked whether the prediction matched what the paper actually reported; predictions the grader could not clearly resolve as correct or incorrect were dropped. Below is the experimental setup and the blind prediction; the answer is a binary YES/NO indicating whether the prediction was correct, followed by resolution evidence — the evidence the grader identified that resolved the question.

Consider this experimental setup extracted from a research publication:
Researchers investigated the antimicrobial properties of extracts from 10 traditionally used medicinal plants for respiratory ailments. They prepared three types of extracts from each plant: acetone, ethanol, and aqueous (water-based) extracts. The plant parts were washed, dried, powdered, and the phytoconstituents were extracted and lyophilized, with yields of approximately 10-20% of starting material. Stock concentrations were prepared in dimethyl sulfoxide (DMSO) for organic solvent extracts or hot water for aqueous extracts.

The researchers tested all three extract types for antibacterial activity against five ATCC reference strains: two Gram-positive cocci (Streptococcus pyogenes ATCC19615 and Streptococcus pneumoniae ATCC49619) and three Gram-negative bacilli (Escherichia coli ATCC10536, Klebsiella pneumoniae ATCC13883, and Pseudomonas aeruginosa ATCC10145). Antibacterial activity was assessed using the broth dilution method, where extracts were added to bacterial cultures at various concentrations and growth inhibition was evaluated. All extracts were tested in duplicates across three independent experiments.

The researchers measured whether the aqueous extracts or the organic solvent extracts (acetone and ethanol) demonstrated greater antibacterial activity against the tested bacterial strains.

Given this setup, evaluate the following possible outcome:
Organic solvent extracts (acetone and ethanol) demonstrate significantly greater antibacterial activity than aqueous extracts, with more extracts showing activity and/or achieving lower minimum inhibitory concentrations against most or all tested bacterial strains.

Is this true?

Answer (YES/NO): NO